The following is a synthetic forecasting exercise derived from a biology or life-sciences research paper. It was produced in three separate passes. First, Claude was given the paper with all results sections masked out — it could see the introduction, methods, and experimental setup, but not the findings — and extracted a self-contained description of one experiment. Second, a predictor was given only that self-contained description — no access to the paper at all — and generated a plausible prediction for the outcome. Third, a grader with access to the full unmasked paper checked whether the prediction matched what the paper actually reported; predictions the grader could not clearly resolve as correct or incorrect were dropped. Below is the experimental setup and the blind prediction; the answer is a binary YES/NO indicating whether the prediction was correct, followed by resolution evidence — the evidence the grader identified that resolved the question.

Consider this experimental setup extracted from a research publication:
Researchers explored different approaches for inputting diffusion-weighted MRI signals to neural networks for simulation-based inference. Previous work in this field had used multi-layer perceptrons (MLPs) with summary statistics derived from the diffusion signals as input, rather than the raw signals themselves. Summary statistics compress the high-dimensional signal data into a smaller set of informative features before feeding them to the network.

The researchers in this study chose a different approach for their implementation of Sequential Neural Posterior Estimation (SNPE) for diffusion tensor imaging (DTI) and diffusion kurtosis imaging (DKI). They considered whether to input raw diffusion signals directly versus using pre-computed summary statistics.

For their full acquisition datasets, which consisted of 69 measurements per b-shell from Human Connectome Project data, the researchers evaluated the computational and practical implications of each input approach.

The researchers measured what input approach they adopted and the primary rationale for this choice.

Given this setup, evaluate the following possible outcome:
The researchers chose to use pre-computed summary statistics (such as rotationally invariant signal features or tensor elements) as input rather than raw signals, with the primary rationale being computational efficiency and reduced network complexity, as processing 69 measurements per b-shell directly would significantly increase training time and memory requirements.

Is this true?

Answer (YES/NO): NO